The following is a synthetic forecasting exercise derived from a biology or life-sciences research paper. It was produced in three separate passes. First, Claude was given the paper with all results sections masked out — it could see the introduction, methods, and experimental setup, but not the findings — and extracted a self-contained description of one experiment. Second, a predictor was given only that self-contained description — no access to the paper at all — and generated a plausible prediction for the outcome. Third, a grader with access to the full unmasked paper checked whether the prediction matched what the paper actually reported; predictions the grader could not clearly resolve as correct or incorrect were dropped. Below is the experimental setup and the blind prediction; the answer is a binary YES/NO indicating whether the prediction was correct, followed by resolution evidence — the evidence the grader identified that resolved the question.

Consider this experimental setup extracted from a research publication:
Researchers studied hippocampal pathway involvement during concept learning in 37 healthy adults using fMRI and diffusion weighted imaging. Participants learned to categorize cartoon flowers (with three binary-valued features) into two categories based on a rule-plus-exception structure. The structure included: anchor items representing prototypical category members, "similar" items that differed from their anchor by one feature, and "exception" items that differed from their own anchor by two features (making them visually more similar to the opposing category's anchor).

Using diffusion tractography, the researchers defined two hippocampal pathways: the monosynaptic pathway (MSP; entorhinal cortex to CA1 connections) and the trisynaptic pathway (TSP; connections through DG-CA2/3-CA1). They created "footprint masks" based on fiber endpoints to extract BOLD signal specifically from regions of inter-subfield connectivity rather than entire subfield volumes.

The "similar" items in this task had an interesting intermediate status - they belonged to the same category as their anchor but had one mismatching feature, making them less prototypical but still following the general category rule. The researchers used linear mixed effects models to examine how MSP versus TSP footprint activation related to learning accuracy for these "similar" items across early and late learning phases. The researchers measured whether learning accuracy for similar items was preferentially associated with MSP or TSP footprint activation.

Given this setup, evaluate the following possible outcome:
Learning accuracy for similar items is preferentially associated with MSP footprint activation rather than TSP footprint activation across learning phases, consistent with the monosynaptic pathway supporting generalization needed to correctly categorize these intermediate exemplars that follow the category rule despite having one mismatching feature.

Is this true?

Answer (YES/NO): NO